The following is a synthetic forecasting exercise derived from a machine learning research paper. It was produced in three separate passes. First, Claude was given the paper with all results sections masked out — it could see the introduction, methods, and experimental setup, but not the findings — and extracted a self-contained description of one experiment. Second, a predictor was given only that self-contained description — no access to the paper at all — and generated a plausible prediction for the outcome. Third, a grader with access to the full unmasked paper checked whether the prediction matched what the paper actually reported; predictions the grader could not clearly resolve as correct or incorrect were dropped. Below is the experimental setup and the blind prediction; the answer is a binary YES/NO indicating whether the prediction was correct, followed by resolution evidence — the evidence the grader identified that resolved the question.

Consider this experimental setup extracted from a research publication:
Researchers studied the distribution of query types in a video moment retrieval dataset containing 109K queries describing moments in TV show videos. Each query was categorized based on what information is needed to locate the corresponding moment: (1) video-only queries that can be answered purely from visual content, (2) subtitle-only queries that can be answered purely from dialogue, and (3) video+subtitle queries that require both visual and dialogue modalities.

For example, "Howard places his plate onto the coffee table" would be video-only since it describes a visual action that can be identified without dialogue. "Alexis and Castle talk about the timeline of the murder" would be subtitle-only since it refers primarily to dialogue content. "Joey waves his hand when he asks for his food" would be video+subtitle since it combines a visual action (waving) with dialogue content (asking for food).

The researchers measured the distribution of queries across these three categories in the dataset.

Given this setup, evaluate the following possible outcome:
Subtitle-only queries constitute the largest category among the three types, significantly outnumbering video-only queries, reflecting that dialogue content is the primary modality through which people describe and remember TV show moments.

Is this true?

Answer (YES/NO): NO